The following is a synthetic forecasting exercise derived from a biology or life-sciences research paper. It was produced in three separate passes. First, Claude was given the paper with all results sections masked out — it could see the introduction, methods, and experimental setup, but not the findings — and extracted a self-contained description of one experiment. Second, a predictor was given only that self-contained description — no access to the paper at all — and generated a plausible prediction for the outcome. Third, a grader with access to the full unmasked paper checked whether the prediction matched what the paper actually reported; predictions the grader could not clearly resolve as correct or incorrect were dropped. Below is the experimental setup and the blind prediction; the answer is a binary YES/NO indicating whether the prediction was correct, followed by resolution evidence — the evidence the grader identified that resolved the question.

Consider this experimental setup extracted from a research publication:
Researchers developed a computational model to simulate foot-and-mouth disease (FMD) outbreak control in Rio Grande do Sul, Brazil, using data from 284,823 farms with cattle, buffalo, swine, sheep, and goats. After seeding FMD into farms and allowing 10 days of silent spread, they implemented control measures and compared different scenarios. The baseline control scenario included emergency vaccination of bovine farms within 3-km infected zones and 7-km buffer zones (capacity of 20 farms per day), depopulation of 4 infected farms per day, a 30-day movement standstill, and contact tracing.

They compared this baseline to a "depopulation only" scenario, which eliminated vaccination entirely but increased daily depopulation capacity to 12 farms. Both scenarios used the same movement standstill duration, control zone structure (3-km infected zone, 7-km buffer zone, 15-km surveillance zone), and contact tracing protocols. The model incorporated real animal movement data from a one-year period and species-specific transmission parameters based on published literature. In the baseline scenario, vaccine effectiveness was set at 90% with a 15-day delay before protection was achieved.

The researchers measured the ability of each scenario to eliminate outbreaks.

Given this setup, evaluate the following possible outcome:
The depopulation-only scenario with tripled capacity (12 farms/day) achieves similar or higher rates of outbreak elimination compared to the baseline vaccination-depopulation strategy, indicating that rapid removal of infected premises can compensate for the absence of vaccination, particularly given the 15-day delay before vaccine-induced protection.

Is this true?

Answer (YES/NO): YES